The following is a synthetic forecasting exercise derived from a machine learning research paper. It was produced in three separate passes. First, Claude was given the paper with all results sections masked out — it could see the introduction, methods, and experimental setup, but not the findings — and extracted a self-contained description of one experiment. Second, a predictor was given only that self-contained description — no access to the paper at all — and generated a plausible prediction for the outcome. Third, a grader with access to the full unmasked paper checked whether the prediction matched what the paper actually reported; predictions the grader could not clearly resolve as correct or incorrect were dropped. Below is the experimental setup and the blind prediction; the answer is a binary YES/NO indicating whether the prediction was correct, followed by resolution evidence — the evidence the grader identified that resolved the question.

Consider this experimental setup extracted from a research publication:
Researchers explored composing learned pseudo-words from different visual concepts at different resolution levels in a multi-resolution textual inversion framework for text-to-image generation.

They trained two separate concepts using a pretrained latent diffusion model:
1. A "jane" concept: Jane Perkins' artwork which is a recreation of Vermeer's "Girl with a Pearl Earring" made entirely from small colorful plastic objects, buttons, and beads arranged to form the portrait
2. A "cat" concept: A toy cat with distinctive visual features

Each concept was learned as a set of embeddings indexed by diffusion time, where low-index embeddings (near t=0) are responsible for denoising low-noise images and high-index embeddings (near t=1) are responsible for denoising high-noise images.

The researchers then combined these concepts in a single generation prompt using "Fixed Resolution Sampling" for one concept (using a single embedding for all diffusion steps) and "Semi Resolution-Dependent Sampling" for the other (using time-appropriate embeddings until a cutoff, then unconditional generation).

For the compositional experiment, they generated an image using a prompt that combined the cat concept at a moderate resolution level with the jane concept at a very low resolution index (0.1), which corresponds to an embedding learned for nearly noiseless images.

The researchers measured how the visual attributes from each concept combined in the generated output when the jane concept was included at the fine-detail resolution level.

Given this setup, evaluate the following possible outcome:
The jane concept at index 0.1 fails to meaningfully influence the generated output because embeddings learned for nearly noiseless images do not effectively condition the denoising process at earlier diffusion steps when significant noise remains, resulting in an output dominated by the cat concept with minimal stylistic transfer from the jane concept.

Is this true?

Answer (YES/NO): NO